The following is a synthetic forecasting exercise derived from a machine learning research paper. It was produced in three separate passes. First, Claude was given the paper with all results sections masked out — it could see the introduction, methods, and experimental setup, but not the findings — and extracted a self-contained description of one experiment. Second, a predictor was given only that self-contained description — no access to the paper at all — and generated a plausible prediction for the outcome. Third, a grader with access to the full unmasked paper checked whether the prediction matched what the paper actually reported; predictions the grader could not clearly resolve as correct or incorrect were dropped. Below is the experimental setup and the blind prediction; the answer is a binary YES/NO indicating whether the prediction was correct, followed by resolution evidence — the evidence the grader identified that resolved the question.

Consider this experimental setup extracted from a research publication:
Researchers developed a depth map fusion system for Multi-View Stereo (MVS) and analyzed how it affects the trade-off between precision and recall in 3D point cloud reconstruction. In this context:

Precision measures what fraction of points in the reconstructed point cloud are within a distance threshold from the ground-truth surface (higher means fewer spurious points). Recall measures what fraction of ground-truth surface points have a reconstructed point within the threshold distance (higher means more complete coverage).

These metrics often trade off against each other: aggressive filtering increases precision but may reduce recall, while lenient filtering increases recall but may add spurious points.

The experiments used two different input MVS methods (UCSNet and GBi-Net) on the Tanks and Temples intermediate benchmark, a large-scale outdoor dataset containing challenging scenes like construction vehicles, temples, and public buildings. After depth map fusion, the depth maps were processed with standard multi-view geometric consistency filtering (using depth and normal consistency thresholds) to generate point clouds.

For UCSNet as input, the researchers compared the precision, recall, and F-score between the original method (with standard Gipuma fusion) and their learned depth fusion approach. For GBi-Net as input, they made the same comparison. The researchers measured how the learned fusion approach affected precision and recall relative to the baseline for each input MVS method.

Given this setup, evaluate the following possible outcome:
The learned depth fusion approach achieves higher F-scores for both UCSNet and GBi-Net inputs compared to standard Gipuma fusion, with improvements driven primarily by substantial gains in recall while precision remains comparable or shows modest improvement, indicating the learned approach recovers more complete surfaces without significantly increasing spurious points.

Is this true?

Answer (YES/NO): NO